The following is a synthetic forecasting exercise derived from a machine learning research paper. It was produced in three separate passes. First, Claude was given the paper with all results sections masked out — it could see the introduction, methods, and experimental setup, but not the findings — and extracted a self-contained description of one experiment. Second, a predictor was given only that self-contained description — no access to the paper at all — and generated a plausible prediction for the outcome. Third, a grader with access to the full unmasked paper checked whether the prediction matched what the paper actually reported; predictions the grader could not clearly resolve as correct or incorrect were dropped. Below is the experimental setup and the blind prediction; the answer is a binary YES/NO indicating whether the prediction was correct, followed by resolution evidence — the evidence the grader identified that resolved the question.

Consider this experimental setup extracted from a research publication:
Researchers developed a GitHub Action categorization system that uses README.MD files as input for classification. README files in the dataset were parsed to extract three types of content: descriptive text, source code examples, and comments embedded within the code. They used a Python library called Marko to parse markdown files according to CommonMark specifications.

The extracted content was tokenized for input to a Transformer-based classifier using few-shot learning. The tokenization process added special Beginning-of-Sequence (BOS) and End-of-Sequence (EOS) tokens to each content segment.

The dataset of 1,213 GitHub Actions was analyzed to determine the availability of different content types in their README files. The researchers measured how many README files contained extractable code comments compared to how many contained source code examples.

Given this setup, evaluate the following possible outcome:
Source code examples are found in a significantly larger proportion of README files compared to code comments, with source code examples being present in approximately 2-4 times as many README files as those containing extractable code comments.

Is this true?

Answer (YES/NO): YES